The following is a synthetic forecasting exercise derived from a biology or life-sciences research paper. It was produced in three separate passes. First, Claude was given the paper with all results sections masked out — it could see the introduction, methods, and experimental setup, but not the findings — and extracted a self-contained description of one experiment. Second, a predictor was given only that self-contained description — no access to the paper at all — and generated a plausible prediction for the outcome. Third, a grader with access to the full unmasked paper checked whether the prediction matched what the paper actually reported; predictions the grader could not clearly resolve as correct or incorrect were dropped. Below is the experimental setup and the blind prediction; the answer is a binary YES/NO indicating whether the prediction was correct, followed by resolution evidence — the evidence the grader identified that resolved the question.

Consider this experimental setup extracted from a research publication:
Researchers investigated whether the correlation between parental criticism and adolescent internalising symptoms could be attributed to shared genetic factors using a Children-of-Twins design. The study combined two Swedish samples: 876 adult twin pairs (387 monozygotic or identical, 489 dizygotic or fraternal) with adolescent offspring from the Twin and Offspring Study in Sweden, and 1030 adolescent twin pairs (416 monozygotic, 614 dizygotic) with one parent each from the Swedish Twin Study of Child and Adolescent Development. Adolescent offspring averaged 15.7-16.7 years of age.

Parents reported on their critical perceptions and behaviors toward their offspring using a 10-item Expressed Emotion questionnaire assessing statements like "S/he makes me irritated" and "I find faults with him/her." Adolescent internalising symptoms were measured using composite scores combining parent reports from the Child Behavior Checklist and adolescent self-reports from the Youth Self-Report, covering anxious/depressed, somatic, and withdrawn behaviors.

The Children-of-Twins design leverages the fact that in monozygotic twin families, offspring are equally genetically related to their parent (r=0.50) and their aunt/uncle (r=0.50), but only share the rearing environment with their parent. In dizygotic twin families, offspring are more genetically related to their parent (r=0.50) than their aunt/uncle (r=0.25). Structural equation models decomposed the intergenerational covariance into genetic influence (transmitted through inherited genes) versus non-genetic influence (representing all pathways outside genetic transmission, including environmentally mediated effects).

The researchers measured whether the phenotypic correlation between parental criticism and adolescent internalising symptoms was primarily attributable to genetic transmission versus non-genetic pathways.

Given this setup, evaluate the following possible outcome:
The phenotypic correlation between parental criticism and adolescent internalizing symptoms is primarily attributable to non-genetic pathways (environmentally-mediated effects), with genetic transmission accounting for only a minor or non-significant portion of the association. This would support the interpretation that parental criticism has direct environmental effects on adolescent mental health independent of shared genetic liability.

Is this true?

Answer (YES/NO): YES